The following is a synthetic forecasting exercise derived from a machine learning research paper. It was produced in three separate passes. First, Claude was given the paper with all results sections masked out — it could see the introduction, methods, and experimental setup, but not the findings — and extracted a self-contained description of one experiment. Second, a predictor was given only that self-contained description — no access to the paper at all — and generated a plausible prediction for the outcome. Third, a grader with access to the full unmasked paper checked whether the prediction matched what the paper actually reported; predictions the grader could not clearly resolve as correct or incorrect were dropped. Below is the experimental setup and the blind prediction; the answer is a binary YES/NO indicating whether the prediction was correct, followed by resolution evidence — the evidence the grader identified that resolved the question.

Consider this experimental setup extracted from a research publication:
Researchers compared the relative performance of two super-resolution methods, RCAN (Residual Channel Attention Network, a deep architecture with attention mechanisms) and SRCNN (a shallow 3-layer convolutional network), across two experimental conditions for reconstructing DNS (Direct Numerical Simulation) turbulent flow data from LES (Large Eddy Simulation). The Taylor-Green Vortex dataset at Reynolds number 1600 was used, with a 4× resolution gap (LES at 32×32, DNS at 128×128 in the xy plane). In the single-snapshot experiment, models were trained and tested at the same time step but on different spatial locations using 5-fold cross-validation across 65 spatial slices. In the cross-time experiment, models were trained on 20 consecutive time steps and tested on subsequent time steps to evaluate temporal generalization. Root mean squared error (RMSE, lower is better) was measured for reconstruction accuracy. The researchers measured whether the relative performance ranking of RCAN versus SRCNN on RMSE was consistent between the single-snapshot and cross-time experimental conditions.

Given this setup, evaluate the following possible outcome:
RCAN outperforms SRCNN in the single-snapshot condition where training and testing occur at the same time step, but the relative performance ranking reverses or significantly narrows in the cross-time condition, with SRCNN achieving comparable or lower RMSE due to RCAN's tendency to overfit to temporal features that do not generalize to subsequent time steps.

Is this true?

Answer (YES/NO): NO